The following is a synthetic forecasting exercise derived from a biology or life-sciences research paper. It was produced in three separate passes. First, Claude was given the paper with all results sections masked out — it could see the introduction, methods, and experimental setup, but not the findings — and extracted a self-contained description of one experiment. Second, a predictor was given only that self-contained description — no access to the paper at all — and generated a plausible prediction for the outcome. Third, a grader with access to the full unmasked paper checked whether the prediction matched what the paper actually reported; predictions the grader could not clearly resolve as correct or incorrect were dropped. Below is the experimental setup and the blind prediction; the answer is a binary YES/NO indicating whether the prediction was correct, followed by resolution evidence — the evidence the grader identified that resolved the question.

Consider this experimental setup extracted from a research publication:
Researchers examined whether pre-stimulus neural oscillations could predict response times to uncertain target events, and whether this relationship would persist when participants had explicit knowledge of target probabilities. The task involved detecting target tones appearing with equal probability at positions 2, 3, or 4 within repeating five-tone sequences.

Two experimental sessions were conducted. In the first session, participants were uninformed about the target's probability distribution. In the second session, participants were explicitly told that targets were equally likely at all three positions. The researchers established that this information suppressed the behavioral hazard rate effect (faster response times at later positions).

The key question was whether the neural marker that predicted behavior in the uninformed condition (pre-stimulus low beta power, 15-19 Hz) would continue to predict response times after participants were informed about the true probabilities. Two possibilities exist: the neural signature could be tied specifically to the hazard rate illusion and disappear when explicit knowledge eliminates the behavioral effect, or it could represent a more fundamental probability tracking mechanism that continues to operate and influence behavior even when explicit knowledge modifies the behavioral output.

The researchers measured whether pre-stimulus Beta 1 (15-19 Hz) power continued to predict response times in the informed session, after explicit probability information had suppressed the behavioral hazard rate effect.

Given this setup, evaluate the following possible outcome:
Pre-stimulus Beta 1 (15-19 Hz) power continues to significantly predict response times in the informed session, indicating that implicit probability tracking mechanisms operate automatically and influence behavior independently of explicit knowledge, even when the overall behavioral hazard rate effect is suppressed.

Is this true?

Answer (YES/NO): YES